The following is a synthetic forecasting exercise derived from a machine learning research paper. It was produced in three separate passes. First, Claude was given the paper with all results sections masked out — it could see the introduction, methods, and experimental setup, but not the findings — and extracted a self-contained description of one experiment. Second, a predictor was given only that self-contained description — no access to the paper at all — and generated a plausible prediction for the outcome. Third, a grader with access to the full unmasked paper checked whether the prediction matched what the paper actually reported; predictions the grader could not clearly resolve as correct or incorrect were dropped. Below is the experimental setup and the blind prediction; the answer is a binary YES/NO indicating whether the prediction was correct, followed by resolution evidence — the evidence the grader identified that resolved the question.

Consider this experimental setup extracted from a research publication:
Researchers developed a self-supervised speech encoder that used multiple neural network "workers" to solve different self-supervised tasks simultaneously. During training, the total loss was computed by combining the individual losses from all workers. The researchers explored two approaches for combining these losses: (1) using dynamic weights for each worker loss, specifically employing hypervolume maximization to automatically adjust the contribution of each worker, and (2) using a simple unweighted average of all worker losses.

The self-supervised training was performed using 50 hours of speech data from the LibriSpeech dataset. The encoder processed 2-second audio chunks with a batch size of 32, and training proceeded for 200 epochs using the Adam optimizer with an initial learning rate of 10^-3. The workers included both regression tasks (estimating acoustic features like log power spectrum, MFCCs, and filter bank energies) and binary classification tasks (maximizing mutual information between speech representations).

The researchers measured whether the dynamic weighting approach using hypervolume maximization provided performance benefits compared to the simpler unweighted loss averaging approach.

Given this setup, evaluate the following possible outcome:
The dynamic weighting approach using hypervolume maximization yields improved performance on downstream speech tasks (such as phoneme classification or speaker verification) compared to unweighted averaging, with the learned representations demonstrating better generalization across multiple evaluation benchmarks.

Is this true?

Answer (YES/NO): NO